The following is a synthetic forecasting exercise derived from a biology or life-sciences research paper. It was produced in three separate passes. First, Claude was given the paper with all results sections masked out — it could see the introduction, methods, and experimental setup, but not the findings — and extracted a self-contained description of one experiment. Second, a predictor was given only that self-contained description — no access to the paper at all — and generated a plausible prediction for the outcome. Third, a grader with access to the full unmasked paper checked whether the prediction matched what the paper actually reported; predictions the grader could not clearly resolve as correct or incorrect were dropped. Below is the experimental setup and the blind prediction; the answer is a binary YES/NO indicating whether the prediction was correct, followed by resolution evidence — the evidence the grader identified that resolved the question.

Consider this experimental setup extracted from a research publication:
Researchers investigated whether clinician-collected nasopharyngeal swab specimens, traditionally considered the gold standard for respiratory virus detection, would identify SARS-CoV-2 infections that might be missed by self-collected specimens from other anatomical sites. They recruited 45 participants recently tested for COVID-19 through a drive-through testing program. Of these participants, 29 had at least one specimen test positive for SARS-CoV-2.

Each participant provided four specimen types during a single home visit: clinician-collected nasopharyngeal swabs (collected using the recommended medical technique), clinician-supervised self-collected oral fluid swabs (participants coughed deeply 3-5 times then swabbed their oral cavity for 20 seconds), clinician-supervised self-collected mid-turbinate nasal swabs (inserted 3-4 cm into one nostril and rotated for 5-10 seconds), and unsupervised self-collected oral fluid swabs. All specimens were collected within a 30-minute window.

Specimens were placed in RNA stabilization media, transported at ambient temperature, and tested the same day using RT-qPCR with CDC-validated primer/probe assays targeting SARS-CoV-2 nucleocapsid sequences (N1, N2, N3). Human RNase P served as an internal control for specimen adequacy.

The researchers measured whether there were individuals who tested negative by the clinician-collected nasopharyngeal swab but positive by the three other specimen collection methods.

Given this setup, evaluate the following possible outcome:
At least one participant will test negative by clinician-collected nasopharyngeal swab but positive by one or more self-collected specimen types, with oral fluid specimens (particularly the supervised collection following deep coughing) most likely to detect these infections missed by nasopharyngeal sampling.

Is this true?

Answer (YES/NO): YES